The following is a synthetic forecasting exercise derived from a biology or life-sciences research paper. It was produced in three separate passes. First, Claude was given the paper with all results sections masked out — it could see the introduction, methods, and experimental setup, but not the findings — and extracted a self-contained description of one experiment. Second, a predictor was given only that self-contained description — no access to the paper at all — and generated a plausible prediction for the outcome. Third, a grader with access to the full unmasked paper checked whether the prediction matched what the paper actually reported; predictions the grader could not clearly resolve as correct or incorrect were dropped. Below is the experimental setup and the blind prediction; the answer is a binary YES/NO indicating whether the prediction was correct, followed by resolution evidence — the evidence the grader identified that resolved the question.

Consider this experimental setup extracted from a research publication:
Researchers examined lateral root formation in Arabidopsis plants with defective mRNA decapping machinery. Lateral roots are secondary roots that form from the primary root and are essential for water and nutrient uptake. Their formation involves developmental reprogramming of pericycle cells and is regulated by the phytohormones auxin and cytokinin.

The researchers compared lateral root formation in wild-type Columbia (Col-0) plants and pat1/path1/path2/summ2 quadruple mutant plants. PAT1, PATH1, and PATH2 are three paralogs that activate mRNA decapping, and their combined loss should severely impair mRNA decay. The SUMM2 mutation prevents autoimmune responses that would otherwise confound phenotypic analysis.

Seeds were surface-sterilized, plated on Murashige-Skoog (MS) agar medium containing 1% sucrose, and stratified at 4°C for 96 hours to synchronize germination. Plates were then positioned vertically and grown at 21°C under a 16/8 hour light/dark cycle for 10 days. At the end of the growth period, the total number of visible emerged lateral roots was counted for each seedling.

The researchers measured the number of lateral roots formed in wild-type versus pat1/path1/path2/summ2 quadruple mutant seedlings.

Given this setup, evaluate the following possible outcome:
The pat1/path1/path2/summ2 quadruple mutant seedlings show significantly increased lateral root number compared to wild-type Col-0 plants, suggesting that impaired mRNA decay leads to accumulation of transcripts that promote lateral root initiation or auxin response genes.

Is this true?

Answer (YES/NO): NO